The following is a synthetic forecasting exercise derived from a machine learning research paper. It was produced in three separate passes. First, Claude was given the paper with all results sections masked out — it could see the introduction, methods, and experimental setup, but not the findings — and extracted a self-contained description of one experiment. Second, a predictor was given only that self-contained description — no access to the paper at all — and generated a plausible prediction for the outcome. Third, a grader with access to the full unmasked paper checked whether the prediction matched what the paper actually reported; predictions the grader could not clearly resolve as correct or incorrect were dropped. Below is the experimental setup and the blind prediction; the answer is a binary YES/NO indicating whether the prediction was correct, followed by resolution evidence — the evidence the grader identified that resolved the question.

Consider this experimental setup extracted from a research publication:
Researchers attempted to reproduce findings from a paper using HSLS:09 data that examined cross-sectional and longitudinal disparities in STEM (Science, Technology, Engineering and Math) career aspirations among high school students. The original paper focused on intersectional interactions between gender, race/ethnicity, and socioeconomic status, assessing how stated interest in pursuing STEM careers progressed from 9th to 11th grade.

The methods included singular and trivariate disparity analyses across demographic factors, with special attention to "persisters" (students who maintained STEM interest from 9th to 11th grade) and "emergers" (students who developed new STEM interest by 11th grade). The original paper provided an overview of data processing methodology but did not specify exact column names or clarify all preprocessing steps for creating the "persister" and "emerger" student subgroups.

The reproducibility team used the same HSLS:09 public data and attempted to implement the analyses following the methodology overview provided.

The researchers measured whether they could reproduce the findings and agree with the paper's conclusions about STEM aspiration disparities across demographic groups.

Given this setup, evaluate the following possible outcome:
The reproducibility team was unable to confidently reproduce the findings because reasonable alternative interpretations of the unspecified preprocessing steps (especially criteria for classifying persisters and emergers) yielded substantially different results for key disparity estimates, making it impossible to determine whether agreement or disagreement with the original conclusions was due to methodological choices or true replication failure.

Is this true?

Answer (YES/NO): NO